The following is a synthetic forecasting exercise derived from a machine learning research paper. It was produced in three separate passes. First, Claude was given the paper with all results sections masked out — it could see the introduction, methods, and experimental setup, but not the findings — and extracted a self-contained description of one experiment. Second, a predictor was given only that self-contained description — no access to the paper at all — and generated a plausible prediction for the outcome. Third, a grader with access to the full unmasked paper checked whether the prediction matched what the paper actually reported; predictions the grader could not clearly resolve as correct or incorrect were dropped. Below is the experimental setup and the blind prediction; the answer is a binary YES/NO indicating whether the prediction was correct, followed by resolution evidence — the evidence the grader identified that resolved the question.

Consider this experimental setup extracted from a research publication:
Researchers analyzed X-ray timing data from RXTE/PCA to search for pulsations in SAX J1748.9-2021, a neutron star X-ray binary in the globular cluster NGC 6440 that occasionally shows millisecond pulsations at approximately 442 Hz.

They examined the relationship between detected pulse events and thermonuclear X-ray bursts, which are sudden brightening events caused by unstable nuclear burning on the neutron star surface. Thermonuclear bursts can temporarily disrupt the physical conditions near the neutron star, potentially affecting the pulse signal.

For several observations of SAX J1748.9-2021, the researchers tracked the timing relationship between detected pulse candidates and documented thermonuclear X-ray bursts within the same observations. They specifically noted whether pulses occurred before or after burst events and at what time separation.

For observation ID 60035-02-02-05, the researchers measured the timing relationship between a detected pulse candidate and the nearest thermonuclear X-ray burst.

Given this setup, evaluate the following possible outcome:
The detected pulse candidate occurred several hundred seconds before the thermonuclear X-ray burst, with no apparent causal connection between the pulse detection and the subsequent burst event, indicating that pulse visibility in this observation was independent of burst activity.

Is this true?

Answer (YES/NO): NO